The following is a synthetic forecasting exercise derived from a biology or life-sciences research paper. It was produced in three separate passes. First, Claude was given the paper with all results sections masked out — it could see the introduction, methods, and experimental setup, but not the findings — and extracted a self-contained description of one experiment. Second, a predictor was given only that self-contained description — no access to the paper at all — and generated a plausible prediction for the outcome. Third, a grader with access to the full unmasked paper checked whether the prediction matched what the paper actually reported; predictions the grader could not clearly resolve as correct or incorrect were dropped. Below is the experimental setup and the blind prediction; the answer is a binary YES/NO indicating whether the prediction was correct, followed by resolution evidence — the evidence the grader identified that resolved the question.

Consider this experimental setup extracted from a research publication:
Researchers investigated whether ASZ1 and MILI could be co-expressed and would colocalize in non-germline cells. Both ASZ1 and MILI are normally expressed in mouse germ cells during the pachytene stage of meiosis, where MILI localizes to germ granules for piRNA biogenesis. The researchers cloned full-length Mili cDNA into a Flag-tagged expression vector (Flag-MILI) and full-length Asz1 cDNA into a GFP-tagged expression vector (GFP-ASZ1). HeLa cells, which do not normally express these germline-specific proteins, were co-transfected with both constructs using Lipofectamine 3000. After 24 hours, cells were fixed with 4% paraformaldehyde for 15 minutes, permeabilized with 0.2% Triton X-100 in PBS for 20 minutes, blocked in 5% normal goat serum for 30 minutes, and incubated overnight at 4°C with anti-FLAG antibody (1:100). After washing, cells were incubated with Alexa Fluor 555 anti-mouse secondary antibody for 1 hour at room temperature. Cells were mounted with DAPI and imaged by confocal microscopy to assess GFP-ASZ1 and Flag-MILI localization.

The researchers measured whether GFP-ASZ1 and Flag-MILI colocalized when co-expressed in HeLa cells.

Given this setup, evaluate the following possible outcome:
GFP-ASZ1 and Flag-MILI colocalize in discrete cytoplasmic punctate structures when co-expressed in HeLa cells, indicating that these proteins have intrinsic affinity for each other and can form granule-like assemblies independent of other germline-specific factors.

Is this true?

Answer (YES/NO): NO